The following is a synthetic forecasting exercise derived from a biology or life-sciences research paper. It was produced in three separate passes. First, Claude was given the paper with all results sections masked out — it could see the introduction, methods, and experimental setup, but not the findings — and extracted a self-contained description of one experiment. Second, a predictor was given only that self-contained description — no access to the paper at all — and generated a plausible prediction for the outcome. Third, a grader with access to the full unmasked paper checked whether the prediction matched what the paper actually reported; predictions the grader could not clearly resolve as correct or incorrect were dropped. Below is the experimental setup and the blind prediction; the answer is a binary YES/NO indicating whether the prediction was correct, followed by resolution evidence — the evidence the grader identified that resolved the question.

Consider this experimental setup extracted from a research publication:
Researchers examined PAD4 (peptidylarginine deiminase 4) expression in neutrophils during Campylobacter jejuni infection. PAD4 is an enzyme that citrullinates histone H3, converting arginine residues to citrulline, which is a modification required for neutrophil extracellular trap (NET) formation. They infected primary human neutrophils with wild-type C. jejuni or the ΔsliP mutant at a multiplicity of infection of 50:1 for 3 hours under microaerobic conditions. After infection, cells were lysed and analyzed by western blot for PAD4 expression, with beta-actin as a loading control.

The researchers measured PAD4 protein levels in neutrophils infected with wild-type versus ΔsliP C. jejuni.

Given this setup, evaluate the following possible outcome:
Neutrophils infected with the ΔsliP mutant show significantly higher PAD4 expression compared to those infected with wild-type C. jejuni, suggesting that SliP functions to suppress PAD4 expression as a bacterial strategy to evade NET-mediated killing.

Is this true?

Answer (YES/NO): NO